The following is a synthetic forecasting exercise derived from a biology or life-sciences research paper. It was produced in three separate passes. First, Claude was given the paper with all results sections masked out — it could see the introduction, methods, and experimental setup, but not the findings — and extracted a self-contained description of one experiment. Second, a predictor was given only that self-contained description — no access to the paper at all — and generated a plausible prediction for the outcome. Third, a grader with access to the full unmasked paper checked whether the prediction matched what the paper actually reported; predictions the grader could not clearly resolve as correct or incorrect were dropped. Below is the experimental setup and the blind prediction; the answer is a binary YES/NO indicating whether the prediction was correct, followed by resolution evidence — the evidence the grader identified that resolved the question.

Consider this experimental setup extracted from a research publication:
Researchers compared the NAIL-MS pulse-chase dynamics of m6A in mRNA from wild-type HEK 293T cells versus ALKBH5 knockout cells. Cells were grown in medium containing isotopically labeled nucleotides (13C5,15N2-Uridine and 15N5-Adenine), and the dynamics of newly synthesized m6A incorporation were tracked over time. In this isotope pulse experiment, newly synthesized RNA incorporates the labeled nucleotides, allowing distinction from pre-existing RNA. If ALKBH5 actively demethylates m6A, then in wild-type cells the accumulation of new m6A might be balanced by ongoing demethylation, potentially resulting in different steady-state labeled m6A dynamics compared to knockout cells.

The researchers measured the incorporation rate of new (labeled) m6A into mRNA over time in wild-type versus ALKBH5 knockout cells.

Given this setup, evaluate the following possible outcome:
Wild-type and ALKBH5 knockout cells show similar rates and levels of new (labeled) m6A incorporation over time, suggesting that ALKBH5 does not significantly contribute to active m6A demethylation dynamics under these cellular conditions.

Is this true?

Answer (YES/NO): YES